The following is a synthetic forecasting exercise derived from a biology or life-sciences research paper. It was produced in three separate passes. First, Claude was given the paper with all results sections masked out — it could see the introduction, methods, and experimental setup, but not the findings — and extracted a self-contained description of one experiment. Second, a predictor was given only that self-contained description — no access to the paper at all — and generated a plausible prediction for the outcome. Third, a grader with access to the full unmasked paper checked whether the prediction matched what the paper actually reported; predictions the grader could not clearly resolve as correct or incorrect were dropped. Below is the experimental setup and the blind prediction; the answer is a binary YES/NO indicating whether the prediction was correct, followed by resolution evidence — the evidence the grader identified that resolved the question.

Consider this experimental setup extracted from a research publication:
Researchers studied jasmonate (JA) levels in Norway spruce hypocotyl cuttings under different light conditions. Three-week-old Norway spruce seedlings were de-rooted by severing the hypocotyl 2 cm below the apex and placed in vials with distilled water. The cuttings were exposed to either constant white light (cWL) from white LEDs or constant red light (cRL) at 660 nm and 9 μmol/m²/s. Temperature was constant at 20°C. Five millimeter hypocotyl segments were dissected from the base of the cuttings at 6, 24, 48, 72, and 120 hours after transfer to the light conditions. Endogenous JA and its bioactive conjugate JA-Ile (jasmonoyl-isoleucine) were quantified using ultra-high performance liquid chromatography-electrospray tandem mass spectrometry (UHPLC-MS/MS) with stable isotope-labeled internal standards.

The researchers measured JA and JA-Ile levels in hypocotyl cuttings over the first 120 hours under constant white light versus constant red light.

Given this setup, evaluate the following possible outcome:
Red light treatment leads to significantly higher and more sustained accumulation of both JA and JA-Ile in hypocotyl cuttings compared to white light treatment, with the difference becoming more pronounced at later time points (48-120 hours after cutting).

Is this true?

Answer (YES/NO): NO